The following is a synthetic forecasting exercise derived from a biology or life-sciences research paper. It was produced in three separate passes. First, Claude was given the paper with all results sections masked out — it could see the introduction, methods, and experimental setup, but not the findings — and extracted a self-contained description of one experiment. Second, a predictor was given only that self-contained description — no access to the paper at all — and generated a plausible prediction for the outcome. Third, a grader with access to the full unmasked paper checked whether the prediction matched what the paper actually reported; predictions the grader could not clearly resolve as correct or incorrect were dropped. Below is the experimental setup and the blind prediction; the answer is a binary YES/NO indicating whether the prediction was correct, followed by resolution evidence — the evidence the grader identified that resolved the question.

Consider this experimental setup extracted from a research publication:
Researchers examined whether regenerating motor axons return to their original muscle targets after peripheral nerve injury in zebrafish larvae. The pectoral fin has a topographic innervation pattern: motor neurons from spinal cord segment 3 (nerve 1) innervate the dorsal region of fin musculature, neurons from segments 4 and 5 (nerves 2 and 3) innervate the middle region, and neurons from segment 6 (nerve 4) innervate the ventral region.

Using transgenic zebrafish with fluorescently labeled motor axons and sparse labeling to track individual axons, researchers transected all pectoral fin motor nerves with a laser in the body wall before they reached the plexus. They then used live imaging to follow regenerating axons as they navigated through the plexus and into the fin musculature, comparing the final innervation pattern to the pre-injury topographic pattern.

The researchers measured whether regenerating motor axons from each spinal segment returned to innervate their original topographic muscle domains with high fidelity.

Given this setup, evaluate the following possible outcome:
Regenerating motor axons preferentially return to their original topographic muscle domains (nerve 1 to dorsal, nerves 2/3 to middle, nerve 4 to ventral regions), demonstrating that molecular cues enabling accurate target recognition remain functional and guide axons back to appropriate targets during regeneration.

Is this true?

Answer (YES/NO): YES